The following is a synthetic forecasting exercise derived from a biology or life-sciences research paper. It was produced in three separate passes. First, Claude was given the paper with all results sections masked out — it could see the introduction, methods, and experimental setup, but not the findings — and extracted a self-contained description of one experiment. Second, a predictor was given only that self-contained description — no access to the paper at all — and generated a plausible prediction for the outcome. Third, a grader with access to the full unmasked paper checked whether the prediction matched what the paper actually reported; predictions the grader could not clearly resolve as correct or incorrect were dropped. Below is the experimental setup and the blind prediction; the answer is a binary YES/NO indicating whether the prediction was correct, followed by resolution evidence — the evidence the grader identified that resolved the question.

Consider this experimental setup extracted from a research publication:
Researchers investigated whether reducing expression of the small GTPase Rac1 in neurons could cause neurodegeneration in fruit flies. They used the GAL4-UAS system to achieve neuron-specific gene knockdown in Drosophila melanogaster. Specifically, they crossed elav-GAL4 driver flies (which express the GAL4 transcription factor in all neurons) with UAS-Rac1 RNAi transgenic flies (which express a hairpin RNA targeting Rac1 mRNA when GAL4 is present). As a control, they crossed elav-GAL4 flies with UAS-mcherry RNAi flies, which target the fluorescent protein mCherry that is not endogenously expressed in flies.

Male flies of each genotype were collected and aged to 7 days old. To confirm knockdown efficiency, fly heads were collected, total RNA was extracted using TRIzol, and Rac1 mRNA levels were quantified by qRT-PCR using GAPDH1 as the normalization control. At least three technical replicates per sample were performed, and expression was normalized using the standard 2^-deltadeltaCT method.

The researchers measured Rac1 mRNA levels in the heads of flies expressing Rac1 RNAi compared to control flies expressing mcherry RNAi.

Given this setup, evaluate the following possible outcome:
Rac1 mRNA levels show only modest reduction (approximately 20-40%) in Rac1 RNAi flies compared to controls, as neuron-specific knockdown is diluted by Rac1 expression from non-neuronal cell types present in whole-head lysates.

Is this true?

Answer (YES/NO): NO